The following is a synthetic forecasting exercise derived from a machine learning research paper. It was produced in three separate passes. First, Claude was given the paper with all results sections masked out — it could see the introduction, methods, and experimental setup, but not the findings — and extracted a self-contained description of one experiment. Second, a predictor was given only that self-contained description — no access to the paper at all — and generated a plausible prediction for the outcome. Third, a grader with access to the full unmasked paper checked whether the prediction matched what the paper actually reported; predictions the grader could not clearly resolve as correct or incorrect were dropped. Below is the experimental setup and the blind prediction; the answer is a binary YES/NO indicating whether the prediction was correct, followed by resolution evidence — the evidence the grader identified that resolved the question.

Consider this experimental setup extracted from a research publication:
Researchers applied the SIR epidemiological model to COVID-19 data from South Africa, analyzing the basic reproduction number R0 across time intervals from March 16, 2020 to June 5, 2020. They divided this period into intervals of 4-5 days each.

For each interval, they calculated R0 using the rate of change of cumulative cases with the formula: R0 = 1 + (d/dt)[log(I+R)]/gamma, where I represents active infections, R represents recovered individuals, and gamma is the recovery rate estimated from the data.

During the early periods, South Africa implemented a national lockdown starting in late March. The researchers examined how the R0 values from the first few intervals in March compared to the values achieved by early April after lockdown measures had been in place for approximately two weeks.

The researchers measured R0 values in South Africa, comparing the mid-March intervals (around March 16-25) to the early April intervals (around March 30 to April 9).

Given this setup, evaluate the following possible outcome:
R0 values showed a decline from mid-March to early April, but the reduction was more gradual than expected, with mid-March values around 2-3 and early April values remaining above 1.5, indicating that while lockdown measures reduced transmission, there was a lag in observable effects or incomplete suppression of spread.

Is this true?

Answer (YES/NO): NO